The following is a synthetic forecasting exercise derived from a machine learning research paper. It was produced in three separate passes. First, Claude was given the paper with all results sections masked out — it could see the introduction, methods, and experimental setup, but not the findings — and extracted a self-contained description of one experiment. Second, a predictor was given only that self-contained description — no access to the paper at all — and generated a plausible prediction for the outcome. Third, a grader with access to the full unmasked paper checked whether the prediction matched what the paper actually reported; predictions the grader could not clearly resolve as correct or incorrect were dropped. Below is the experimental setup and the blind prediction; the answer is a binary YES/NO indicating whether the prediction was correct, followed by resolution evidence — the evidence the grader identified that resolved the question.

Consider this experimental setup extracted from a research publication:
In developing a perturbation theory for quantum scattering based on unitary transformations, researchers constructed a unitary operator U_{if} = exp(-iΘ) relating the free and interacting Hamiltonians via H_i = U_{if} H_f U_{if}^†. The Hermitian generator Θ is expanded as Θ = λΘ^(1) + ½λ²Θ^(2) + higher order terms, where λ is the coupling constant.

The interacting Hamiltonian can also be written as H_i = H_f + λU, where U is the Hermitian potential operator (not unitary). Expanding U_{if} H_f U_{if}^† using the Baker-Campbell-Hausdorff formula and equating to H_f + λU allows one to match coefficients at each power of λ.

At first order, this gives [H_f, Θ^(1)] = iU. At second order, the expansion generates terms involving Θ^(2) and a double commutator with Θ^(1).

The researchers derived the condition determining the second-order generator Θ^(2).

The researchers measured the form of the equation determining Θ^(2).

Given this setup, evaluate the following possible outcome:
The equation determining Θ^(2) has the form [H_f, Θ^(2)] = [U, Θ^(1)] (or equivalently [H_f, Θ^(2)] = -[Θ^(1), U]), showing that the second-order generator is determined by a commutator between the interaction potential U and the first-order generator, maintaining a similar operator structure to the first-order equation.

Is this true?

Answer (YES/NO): NO